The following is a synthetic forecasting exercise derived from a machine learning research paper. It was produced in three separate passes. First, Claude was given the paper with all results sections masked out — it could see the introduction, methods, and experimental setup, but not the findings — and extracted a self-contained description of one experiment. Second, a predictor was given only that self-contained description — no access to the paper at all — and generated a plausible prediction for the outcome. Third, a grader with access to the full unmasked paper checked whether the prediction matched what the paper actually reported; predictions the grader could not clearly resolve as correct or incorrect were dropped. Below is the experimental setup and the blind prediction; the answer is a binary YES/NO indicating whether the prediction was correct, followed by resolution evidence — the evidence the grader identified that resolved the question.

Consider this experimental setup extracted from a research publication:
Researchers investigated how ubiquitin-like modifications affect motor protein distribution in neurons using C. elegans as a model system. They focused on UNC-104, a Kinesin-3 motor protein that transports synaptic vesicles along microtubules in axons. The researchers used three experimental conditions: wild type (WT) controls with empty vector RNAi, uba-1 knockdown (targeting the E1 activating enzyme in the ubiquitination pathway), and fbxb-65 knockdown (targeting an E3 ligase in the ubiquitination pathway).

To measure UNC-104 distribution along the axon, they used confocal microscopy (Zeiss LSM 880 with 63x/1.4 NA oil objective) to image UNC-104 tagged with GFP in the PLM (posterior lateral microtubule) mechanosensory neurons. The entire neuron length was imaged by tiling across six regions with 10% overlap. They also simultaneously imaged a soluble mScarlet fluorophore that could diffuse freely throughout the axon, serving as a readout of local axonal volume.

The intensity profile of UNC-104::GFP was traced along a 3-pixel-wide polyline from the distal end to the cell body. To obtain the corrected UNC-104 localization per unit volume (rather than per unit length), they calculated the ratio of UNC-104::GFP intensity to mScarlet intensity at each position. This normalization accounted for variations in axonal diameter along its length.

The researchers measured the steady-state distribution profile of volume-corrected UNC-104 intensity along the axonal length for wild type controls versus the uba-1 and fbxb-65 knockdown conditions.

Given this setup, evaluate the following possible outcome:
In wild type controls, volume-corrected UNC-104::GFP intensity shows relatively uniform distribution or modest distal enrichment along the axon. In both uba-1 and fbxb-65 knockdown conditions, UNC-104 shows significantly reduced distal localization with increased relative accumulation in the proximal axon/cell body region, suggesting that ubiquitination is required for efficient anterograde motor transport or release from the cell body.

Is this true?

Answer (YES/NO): NO